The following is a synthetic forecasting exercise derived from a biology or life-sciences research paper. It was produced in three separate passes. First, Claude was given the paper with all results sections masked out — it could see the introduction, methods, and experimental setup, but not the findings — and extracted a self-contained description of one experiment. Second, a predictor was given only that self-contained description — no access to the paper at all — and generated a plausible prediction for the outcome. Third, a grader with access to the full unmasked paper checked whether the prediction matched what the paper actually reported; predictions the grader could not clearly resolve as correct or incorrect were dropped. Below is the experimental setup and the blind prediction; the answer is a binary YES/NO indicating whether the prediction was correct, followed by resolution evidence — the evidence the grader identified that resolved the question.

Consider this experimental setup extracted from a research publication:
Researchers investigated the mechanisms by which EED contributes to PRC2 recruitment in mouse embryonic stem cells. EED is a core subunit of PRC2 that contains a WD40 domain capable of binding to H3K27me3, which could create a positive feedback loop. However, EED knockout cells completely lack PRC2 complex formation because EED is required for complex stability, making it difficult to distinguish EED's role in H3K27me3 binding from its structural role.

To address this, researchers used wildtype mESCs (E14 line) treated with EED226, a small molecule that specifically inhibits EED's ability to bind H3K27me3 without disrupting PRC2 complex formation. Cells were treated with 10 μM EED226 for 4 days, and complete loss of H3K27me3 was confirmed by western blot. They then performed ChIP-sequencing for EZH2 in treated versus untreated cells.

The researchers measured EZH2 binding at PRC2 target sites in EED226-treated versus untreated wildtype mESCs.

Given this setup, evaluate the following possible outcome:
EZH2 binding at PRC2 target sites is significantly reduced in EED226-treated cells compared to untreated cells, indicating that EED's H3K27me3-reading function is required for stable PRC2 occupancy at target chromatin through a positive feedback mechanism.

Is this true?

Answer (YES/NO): NO